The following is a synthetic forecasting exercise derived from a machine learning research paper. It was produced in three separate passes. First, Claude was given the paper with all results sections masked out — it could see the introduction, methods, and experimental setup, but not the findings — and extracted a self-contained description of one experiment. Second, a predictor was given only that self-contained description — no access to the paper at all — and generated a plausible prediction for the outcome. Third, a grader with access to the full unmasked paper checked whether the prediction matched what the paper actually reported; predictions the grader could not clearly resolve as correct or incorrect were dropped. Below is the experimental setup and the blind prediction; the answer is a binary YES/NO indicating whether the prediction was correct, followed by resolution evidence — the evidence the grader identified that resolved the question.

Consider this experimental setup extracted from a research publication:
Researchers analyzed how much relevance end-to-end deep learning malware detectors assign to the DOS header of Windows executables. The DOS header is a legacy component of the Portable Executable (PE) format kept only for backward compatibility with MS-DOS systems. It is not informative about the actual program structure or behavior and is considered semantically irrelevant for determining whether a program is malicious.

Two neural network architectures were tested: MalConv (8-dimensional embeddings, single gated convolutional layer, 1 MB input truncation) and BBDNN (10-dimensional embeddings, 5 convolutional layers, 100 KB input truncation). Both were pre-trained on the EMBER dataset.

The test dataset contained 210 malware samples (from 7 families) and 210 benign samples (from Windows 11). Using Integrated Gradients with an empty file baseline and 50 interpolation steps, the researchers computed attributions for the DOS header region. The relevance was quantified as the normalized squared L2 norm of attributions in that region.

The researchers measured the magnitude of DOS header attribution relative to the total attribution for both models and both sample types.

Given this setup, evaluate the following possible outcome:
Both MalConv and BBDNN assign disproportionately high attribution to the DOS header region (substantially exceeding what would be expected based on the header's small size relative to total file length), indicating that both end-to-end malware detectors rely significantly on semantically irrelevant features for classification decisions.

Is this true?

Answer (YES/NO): NO